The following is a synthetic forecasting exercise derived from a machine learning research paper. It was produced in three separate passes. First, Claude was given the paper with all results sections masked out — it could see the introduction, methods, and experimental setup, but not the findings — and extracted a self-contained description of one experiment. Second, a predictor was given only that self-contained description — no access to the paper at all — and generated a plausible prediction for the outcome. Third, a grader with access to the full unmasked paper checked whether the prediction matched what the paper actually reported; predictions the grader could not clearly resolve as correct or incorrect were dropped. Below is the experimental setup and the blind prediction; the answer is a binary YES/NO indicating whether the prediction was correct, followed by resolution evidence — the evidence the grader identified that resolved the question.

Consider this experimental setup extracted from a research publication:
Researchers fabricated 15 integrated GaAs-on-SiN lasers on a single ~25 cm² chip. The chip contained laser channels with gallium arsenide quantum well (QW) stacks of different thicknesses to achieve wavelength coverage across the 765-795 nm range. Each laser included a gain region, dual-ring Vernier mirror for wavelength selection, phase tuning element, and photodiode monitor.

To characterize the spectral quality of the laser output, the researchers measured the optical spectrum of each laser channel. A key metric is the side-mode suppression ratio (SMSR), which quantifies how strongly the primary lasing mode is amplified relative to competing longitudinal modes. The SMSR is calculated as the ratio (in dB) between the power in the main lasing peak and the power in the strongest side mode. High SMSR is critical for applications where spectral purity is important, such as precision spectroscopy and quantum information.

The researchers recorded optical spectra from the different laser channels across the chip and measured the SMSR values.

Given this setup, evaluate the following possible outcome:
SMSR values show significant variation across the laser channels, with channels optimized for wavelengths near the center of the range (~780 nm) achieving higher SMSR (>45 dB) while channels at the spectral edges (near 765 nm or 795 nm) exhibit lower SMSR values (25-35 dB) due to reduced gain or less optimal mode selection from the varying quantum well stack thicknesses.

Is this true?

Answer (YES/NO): NO